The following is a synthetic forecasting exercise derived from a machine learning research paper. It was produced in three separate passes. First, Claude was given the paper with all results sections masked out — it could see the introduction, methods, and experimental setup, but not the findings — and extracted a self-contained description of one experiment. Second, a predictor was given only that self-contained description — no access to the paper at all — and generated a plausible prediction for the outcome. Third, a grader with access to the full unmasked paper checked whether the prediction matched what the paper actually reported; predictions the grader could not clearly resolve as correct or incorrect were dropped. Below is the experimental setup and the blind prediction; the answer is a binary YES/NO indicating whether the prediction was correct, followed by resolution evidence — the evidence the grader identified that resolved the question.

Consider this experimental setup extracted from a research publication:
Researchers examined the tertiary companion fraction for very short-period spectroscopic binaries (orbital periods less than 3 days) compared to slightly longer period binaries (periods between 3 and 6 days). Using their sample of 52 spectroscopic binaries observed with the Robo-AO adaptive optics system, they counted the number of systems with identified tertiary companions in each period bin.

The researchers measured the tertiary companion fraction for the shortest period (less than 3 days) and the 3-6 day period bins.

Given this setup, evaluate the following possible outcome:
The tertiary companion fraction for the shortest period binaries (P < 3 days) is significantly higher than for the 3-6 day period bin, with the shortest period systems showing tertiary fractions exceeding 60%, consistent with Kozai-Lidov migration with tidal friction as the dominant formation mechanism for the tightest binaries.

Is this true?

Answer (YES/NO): NO